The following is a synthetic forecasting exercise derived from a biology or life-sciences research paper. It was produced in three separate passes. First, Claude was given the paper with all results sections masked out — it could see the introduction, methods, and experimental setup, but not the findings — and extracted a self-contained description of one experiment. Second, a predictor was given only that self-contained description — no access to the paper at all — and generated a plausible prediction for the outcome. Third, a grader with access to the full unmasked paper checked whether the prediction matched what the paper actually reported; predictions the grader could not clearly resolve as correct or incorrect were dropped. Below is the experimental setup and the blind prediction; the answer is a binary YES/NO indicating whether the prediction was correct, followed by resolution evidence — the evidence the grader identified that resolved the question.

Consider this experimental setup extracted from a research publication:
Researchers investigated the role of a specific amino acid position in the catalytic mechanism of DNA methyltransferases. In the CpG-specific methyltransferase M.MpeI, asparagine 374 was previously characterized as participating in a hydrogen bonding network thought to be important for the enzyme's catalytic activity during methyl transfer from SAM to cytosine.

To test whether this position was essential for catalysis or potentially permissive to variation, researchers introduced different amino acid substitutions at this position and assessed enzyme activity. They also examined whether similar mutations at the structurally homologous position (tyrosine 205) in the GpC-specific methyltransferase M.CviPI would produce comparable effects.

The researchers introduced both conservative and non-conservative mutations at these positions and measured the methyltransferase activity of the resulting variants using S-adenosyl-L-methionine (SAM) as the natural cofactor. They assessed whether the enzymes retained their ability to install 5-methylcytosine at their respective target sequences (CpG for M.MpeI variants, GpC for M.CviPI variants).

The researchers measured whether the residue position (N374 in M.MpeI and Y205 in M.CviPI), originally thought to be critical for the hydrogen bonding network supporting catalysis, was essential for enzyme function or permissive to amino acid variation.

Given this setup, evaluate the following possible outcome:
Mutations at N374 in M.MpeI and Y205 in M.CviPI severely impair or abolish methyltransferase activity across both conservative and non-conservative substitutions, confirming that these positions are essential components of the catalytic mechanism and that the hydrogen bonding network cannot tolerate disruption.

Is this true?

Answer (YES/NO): NO